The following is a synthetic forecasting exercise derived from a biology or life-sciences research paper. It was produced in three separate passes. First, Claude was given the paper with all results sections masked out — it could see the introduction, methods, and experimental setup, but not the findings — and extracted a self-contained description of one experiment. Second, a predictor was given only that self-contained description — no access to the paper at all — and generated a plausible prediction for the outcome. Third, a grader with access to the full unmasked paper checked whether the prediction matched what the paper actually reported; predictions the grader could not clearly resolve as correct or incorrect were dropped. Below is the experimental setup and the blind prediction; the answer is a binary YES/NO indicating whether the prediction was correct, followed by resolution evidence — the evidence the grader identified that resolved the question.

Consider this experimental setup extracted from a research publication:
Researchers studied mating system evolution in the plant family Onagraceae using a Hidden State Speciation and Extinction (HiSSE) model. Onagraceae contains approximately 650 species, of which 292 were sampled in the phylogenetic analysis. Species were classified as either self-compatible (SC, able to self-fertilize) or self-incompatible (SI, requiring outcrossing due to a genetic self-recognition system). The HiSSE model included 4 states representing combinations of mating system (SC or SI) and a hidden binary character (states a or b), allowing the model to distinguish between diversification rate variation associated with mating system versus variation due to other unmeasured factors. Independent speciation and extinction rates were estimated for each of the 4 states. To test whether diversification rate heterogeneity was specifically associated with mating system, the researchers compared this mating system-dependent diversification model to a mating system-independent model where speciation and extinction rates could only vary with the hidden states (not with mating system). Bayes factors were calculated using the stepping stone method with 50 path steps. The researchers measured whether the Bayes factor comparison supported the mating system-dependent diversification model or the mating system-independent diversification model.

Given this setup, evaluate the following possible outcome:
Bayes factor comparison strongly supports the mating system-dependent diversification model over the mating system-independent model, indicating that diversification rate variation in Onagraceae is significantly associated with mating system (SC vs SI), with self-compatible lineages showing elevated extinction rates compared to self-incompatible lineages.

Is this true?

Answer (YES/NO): YES